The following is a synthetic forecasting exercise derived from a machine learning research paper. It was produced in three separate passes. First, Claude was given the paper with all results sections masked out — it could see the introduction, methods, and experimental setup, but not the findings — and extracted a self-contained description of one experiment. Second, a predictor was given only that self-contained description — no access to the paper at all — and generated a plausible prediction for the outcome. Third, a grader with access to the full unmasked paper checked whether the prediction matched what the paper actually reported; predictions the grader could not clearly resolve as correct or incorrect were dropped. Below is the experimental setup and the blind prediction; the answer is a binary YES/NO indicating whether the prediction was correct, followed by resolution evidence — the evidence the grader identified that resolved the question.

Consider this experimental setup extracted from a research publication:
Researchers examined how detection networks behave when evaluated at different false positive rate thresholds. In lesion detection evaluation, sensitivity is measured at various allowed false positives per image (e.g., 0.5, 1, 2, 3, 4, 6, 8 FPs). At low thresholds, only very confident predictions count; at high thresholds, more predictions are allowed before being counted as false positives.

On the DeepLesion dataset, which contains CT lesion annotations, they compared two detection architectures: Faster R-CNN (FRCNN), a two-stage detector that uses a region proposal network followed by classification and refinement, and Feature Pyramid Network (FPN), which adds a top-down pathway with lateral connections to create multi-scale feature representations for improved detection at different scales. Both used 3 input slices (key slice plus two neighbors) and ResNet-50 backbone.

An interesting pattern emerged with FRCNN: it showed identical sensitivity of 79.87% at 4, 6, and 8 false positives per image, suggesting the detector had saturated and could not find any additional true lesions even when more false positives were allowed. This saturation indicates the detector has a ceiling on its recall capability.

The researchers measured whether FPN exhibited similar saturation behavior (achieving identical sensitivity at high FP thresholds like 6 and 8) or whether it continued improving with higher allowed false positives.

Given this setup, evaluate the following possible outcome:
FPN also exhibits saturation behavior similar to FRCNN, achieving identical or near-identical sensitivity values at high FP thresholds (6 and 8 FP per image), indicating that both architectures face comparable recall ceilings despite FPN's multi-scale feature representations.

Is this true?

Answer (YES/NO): YES